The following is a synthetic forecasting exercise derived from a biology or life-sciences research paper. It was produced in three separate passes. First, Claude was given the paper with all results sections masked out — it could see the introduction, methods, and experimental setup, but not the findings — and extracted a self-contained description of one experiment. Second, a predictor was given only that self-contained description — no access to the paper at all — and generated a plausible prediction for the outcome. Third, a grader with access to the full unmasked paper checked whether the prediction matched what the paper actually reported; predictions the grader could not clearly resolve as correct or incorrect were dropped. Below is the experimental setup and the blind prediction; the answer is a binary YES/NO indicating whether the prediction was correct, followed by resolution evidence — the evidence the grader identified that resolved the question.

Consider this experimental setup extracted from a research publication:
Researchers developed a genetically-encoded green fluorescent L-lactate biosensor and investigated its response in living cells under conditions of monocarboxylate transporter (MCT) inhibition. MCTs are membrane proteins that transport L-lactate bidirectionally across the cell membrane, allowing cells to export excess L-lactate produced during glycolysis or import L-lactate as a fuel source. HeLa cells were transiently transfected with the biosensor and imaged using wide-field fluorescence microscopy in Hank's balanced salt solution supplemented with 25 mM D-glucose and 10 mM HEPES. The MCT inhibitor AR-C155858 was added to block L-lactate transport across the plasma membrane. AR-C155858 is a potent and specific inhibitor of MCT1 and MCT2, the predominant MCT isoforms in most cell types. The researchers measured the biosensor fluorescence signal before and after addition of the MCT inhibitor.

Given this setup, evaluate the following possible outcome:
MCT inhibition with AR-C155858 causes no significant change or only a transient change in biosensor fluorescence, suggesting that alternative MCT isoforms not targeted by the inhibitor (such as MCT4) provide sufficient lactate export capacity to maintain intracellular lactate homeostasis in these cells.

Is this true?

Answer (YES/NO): NO